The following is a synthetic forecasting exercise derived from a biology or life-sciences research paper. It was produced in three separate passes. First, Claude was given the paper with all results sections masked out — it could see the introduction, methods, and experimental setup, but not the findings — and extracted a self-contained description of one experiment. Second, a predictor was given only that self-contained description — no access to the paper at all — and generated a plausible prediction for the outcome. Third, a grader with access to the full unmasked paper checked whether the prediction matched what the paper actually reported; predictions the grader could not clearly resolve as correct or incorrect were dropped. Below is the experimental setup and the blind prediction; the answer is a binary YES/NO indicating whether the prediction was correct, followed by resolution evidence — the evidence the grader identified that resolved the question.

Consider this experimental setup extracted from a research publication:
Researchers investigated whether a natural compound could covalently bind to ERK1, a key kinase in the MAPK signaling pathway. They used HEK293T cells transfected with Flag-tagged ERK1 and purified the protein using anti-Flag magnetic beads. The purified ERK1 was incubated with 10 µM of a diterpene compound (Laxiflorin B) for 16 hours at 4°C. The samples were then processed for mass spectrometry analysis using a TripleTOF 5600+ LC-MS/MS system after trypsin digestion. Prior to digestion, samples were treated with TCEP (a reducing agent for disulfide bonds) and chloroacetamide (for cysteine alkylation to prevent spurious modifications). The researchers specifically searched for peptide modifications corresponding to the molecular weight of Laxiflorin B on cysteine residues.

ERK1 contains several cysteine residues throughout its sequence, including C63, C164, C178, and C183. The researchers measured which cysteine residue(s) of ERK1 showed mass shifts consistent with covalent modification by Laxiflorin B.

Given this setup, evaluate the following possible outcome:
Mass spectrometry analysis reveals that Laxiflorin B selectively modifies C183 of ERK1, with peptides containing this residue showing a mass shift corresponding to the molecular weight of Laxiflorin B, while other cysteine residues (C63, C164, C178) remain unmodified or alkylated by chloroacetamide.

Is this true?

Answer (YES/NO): NO